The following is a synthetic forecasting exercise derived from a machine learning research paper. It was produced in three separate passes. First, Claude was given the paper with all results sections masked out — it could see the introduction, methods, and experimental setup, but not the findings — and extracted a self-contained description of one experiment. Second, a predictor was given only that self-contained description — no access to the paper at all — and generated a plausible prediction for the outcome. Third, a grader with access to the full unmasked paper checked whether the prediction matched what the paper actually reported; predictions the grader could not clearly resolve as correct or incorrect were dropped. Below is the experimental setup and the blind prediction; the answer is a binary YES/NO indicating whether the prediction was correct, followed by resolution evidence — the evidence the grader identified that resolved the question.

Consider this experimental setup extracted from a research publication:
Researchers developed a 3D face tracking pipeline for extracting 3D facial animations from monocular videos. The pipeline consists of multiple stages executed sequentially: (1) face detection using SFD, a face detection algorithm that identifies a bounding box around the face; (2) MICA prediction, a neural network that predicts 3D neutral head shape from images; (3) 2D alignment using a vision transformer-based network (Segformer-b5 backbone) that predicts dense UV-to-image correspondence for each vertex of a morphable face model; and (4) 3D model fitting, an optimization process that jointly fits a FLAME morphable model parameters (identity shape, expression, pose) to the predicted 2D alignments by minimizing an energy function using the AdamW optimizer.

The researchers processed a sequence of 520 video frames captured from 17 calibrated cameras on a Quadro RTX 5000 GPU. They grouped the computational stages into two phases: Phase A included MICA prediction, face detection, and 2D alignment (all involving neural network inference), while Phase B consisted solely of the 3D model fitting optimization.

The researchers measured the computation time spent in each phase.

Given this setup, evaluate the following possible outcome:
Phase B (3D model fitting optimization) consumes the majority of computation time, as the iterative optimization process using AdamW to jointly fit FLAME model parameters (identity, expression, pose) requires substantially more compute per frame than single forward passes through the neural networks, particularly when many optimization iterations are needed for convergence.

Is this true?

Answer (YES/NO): YES